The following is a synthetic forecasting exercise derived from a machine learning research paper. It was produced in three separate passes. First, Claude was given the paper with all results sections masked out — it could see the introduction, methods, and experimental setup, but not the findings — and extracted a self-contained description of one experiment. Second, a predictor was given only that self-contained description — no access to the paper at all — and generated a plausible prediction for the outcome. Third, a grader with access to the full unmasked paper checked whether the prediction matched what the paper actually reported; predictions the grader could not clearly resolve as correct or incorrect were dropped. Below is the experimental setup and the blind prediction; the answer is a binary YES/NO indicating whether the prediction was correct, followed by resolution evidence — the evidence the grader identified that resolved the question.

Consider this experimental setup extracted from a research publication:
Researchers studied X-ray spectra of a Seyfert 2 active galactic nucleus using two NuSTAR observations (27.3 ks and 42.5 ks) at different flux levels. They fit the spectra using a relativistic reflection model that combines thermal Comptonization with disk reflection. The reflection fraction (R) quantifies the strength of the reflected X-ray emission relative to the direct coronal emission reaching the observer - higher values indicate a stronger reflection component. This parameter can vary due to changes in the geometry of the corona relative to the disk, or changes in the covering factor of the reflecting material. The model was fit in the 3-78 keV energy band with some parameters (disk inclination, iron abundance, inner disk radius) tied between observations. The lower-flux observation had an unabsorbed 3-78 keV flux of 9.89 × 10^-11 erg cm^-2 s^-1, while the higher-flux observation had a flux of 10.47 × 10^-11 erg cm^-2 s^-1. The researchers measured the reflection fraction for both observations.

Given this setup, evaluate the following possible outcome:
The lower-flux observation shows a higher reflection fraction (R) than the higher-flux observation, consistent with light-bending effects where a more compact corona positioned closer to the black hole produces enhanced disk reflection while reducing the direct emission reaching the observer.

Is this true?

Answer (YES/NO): NO